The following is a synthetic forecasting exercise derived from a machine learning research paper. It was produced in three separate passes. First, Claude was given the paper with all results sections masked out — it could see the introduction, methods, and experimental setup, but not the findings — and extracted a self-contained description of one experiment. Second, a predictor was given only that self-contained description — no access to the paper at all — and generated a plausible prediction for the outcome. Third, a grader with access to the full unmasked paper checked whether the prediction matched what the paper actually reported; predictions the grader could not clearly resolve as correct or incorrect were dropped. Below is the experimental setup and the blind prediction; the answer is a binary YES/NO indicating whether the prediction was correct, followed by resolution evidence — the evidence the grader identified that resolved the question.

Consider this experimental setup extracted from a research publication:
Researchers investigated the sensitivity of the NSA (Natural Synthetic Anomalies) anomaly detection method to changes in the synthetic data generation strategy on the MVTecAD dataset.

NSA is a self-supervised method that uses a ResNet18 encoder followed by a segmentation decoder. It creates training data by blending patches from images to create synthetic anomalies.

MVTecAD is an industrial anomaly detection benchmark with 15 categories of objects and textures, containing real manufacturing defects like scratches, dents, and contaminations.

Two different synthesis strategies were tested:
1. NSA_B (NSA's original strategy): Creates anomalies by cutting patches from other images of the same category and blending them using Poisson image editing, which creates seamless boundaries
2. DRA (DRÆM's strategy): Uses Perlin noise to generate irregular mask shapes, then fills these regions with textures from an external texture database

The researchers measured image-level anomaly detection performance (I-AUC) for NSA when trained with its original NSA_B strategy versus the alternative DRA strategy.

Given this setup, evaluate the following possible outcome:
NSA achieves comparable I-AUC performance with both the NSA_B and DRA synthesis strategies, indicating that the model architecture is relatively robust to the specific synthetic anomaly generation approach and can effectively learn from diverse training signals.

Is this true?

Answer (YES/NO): NO